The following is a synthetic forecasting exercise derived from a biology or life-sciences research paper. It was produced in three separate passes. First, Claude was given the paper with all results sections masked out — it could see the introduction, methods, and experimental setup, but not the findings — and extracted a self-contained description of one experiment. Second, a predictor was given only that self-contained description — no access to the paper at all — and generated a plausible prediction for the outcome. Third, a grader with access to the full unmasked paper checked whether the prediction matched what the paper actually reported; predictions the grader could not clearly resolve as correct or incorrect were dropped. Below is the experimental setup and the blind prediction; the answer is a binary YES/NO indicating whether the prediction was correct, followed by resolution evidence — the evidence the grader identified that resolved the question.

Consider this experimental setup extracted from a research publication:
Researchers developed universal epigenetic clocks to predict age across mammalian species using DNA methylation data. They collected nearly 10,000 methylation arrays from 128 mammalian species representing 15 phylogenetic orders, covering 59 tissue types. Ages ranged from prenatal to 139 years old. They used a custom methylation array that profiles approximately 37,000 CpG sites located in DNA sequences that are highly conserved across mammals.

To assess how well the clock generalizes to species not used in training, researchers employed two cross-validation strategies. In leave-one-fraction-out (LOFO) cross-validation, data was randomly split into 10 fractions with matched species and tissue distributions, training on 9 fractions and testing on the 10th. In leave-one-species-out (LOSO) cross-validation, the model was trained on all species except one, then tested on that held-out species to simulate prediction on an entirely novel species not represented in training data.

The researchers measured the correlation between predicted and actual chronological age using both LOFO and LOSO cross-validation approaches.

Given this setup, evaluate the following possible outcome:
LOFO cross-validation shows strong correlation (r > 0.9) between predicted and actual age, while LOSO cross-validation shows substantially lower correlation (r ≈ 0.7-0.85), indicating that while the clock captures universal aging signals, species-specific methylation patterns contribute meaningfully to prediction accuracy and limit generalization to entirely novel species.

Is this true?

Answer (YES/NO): NO